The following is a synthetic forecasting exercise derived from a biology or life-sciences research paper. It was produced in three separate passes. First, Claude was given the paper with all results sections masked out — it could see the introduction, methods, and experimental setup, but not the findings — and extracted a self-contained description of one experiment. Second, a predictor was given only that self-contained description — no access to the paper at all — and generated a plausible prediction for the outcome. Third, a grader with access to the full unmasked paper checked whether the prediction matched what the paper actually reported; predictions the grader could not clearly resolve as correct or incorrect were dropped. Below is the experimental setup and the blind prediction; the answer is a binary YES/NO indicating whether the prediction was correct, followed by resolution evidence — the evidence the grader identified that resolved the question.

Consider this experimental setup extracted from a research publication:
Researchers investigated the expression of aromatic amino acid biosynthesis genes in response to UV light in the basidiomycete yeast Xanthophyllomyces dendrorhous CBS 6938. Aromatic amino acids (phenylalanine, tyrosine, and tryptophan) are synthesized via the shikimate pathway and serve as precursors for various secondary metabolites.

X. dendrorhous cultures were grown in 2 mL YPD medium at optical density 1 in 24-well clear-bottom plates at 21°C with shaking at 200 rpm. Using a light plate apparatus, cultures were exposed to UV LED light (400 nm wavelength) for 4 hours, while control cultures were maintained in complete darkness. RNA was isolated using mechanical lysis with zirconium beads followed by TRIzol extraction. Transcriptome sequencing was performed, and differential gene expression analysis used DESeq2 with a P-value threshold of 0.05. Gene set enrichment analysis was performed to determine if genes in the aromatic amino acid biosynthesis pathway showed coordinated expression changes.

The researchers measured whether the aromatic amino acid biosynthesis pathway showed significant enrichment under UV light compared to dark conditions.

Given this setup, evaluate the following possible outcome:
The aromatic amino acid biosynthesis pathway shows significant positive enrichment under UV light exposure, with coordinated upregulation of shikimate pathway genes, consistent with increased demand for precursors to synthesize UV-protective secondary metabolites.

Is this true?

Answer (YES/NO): YES